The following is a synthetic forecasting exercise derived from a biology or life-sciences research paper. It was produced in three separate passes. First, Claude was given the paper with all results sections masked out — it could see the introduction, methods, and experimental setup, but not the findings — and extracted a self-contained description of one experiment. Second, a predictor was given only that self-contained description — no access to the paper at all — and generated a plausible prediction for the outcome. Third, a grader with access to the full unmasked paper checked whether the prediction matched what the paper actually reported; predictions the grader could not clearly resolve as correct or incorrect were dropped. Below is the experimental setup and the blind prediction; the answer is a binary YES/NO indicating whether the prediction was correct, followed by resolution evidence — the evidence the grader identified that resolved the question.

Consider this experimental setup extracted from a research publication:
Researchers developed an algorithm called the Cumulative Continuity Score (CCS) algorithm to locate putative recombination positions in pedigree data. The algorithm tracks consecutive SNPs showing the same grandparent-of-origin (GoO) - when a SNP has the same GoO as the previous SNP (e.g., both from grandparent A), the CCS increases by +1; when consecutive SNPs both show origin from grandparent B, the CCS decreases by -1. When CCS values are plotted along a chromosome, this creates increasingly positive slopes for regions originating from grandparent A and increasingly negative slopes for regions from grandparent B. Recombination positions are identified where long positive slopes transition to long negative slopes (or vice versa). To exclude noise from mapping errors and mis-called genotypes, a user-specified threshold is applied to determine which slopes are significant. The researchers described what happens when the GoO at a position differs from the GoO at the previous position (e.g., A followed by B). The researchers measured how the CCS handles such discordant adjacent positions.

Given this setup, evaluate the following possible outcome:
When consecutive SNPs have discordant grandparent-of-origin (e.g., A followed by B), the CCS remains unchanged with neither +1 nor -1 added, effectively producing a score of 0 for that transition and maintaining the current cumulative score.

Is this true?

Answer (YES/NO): NO